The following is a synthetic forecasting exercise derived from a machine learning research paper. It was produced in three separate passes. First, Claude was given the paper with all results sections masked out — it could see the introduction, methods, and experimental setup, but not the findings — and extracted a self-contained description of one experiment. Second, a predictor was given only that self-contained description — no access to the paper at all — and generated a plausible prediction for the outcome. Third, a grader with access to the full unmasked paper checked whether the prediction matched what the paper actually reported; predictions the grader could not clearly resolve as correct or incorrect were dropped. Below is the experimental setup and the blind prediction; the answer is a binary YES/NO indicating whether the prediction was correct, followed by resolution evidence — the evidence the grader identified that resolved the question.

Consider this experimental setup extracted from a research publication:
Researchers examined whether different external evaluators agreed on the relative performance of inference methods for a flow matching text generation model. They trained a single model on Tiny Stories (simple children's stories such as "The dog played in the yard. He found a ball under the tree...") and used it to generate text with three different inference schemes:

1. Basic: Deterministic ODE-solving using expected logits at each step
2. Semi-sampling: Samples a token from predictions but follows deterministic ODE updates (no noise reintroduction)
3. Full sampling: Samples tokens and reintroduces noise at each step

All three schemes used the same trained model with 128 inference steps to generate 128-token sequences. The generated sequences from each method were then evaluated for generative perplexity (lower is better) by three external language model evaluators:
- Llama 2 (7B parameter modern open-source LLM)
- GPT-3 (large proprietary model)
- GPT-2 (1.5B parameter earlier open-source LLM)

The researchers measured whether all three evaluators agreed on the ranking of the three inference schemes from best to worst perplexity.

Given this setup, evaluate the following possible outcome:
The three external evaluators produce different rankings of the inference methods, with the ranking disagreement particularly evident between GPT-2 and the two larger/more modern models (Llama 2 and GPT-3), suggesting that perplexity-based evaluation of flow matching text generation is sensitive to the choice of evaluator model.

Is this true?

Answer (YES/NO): NO